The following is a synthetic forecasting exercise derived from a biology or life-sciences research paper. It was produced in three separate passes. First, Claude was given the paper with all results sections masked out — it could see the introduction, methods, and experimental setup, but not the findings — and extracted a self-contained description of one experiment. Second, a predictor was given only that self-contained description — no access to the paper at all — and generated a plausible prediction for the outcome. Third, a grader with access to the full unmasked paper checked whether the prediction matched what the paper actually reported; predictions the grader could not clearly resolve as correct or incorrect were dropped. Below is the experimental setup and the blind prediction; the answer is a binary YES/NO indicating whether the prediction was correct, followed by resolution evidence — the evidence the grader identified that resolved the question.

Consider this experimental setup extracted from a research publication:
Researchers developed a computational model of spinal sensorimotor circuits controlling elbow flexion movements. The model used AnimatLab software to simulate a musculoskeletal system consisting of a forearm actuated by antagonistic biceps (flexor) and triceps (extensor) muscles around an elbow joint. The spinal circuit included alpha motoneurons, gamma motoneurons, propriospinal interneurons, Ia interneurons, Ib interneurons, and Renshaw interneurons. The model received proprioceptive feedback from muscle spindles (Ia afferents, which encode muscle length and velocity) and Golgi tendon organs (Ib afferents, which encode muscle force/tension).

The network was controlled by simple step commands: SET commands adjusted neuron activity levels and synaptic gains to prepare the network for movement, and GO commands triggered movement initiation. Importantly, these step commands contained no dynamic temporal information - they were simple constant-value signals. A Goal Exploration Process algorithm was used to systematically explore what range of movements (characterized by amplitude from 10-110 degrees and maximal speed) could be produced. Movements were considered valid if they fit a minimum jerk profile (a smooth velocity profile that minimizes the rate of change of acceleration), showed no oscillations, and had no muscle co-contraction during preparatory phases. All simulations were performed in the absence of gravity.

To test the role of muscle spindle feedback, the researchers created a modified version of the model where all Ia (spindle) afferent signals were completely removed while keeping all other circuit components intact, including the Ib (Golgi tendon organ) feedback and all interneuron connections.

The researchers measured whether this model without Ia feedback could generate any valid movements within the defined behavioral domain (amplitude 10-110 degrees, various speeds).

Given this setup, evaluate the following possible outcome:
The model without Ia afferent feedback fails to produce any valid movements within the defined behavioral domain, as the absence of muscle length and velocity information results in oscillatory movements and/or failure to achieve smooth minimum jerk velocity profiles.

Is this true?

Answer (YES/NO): NO